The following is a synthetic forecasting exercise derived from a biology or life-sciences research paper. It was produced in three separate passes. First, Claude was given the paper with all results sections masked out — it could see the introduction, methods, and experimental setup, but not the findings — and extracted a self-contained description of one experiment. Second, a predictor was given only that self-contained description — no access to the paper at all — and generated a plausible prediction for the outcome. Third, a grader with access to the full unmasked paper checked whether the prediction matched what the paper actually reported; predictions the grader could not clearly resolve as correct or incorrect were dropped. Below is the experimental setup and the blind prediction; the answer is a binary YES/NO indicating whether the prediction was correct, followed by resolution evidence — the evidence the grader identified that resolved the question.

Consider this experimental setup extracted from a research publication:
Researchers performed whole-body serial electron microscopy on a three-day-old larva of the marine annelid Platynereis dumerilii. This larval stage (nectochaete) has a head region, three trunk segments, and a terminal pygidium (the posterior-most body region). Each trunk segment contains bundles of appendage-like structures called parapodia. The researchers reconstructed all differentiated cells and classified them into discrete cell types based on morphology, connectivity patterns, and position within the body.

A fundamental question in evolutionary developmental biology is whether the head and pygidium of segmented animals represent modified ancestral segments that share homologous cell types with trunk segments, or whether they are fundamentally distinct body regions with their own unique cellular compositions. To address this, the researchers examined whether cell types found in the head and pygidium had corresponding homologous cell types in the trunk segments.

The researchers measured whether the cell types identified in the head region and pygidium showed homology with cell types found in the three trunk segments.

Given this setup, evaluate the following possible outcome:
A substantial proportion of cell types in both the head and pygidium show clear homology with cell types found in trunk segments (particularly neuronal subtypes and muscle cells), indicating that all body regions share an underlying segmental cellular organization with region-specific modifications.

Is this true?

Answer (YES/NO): YES